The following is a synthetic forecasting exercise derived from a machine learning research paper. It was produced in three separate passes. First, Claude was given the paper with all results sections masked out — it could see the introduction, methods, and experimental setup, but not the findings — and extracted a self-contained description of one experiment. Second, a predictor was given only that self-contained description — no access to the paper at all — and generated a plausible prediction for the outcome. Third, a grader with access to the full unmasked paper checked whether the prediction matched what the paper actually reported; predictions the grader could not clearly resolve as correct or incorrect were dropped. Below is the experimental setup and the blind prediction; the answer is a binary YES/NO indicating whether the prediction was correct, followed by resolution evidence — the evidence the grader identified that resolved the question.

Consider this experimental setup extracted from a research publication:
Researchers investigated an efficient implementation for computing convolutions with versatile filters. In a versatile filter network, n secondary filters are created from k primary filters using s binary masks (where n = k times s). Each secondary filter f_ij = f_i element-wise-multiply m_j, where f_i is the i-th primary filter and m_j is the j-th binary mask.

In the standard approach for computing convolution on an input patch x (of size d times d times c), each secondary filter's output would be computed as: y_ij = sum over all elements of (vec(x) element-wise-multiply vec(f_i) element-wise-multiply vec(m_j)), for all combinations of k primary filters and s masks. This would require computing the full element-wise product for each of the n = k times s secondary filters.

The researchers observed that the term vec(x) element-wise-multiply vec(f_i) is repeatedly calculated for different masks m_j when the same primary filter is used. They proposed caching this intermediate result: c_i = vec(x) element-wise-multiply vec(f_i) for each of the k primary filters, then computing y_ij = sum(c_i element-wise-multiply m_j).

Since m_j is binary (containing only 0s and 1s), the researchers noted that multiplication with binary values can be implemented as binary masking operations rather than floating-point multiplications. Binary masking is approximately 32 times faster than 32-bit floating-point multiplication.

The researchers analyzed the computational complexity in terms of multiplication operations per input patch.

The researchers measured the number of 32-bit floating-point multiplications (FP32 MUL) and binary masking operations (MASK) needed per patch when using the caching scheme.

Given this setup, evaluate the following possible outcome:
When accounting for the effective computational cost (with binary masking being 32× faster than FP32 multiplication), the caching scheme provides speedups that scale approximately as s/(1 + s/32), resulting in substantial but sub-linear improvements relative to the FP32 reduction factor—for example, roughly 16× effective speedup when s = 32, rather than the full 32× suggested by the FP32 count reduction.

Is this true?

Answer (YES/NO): YES